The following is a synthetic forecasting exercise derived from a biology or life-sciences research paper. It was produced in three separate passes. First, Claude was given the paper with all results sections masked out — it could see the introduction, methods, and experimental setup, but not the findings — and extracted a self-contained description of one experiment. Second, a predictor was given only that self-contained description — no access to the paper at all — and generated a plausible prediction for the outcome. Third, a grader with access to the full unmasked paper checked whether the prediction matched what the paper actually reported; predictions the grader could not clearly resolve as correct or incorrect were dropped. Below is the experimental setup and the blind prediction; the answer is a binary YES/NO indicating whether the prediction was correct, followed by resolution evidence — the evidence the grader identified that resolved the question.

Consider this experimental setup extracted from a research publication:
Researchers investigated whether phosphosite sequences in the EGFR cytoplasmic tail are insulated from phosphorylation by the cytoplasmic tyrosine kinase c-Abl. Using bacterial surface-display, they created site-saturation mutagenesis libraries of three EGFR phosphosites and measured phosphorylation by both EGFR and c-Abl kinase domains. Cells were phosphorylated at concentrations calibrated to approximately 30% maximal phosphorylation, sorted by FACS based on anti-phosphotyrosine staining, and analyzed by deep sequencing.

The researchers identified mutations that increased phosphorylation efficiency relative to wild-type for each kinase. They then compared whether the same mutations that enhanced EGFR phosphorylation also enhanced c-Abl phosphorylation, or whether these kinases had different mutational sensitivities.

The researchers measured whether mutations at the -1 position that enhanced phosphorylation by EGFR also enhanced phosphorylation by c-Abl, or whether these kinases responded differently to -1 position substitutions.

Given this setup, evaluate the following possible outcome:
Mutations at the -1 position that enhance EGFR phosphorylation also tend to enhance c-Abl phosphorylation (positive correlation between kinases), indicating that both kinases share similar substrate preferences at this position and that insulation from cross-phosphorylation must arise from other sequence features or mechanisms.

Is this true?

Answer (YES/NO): NO